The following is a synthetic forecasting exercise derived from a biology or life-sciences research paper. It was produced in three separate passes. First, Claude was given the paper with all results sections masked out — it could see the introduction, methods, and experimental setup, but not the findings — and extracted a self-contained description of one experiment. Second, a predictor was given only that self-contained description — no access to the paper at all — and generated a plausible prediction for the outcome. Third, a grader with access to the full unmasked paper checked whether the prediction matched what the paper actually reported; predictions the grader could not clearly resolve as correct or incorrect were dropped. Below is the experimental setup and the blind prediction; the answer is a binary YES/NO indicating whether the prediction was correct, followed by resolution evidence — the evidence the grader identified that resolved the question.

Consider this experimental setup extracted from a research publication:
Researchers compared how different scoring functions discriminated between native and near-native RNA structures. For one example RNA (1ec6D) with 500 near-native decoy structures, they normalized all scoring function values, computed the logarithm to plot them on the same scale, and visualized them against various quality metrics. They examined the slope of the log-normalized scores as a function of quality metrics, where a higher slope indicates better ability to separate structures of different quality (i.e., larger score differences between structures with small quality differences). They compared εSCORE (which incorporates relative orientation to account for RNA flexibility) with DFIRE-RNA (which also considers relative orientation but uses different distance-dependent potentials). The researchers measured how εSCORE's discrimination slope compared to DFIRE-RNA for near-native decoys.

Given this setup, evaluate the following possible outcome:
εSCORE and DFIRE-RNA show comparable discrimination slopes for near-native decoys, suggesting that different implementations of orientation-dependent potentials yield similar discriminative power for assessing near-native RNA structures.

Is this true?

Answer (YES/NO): NO